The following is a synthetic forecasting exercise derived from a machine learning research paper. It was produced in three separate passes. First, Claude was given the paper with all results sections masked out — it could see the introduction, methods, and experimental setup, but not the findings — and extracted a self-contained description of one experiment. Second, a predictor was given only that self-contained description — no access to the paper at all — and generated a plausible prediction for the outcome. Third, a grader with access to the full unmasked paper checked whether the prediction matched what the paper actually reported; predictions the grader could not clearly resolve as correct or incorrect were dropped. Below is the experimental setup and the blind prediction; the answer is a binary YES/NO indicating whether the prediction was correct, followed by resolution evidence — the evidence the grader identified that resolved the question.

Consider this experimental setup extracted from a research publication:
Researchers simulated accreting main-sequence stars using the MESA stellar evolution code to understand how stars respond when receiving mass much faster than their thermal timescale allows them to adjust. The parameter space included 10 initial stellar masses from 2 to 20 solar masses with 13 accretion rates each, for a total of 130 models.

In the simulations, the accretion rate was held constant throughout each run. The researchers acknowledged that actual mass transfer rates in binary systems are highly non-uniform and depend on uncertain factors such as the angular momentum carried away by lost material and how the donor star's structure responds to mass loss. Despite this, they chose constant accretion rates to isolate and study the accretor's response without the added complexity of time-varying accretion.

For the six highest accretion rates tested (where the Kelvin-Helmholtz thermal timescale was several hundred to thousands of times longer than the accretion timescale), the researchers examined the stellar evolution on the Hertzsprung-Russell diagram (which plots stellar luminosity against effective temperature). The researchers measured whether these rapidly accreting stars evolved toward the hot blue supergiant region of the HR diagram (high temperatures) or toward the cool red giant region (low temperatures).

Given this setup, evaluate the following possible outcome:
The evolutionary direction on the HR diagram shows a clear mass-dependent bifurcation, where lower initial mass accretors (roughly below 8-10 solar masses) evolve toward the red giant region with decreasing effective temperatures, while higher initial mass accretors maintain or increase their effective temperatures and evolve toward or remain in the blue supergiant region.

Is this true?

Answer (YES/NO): NO